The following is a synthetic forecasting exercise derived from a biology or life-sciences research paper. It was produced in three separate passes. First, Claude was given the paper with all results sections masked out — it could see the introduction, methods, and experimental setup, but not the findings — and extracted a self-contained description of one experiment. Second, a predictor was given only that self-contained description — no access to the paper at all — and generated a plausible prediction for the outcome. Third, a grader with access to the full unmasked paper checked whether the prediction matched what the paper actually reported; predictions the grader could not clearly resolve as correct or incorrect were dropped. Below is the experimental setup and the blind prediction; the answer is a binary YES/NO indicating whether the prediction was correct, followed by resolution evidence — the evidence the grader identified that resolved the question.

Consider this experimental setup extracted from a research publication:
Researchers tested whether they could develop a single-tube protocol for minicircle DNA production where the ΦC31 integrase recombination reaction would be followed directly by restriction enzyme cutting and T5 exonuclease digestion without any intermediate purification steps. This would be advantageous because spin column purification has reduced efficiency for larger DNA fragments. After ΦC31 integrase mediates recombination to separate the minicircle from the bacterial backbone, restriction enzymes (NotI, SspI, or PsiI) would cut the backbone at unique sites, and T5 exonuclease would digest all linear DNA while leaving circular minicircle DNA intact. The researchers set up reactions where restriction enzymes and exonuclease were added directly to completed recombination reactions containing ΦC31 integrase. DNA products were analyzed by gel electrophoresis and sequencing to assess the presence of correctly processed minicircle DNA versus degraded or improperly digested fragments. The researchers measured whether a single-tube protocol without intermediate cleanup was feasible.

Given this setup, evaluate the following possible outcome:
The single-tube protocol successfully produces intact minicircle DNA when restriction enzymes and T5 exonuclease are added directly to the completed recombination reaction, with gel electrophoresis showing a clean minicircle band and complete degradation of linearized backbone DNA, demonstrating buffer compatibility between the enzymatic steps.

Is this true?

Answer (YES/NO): NO